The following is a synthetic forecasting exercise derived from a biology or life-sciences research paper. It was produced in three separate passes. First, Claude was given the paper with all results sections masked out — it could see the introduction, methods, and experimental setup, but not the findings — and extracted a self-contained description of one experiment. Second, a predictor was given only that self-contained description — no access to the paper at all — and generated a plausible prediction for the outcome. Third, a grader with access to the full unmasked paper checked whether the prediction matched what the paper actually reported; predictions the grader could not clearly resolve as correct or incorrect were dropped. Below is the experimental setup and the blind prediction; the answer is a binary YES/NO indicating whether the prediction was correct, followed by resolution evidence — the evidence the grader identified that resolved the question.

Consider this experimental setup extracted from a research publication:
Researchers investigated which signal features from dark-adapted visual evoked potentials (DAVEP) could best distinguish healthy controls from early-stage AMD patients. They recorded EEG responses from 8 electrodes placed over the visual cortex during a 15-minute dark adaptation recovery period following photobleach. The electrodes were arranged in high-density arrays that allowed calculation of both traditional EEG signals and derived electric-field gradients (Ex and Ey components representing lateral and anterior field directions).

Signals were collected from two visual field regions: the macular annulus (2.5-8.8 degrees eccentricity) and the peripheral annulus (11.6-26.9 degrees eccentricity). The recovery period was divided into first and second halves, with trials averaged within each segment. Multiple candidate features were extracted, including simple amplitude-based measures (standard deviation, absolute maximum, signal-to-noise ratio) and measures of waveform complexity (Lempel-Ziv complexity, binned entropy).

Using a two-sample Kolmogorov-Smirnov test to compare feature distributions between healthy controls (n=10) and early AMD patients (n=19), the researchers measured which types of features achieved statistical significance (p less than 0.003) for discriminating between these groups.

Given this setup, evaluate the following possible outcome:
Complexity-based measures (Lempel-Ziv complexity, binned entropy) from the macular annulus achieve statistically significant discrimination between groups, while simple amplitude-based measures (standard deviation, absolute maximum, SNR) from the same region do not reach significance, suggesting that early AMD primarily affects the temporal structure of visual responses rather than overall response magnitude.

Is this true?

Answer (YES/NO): NO